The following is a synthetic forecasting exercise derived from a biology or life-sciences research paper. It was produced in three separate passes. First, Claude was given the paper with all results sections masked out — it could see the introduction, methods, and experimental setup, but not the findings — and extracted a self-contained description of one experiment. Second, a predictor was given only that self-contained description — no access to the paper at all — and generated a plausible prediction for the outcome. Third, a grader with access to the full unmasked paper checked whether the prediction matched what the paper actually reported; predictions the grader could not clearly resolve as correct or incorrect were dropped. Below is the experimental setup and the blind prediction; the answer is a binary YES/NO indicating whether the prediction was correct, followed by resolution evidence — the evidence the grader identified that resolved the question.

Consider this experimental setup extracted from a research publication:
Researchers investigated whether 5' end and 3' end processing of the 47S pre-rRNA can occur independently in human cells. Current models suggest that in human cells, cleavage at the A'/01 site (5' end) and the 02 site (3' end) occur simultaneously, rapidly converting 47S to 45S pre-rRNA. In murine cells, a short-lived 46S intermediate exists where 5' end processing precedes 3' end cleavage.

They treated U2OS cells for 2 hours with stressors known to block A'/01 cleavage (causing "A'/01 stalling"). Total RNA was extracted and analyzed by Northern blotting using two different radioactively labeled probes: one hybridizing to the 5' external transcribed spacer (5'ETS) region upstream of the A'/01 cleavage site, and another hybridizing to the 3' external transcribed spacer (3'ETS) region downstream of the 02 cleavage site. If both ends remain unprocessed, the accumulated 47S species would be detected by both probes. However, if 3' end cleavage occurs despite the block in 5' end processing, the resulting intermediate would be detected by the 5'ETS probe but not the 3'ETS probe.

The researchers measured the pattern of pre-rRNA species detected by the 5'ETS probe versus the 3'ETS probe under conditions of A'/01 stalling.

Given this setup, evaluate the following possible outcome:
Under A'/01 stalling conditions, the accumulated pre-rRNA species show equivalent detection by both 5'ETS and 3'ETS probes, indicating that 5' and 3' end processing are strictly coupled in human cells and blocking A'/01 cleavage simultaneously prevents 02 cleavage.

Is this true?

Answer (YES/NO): NO